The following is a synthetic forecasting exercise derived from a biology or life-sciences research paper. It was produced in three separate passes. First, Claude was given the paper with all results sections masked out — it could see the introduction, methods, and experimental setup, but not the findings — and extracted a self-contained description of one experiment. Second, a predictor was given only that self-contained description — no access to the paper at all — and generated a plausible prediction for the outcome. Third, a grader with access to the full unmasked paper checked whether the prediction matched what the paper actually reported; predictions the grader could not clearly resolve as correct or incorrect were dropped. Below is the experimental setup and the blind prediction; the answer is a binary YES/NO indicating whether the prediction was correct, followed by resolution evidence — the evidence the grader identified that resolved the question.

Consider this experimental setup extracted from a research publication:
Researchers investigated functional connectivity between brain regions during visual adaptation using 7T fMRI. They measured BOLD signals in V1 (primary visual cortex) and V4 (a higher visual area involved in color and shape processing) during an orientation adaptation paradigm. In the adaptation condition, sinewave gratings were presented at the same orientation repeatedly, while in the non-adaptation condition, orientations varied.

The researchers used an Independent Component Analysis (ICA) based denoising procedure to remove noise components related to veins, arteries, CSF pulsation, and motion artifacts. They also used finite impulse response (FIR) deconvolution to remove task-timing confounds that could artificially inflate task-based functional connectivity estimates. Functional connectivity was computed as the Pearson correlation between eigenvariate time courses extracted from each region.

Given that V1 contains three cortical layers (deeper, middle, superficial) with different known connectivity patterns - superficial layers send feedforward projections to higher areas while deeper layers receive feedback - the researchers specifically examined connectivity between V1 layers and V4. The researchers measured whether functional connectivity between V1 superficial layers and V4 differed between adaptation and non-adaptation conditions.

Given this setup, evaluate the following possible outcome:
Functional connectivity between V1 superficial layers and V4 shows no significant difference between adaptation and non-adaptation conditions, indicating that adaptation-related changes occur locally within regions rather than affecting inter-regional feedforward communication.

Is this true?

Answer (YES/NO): NO